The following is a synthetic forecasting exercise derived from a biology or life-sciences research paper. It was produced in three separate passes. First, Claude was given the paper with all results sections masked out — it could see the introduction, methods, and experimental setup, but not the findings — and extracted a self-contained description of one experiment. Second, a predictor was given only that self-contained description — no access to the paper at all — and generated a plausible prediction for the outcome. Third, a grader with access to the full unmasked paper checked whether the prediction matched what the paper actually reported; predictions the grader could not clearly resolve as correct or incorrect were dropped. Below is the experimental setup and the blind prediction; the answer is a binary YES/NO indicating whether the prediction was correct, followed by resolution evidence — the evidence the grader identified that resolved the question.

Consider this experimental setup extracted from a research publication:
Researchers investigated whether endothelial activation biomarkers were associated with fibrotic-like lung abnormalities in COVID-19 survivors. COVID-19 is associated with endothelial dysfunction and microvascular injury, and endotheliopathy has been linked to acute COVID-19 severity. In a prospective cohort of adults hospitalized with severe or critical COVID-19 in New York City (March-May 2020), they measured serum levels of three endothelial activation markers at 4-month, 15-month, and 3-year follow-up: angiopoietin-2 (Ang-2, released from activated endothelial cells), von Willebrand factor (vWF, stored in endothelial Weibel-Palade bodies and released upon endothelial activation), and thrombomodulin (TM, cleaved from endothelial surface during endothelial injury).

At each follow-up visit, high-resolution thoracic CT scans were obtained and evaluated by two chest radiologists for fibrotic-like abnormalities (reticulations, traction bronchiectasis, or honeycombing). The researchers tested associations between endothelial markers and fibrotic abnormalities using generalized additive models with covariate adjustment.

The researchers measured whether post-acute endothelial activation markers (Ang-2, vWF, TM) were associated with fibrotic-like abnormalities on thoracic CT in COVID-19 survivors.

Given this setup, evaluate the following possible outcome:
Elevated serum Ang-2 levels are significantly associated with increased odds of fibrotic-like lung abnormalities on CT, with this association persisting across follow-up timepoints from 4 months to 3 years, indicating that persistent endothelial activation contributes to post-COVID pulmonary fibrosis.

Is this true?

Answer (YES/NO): NO